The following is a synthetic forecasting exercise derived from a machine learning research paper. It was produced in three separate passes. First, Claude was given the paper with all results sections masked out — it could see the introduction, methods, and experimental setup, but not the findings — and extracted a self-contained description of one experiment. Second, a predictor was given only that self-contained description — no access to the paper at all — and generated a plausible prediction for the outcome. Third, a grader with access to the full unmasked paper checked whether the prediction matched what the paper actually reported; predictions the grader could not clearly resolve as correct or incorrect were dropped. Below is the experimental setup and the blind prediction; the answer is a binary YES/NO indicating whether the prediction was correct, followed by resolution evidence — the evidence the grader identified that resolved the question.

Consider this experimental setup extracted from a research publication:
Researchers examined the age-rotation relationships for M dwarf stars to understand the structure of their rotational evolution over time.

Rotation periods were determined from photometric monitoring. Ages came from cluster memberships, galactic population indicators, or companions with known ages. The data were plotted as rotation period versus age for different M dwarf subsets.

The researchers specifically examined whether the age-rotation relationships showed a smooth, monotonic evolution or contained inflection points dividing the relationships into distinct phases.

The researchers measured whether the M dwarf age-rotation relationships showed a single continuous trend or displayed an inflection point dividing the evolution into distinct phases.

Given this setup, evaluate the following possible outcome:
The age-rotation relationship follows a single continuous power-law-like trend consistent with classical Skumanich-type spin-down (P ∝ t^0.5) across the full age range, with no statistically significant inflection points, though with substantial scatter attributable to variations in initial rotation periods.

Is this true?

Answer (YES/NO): NO